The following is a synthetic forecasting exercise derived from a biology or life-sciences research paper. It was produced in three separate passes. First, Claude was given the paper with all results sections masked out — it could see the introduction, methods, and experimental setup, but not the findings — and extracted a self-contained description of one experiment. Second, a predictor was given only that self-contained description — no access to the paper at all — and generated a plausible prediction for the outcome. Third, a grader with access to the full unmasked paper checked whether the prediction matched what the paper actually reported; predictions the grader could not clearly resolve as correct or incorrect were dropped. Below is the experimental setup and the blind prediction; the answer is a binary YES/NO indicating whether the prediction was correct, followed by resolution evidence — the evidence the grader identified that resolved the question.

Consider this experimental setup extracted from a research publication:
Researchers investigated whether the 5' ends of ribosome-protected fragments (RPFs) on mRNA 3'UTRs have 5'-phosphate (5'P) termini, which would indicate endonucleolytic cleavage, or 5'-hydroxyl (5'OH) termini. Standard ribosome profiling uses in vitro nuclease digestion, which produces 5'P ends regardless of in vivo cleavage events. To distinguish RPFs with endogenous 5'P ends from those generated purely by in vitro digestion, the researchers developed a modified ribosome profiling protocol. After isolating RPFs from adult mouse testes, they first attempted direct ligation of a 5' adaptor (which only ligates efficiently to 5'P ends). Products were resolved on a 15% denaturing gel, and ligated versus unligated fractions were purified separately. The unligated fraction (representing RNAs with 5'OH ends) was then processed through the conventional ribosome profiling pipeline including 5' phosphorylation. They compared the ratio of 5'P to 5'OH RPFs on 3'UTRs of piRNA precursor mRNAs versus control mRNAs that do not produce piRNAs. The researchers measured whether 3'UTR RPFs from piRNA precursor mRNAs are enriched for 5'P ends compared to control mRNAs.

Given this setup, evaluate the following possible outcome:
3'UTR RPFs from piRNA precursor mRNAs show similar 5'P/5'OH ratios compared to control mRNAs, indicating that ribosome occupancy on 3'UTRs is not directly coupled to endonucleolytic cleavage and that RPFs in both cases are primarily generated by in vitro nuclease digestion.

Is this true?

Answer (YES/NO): NO